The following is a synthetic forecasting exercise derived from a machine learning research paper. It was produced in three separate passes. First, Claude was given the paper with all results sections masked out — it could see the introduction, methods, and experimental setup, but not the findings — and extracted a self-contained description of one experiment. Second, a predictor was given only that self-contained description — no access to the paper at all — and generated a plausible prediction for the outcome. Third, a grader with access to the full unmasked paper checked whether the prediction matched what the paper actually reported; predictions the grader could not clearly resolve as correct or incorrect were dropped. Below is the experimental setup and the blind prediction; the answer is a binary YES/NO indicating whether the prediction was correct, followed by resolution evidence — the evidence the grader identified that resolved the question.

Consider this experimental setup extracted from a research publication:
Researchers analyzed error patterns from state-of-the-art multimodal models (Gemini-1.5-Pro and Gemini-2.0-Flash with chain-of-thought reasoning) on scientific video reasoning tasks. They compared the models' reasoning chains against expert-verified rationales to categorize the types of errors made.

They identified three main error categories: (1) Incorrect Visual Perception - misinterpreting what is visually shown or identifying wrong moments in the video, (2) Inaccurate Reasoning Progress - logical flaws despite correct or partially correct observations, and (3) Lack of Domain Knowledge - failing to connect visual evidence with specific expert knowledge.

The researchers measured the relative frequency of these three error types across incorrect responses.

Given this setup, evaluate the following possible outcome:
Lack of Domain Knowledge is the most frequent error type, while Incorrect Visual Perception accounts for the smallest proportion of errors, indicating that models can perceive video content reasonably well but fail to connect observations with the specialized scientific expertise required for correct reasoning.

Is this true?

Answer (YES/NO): NO